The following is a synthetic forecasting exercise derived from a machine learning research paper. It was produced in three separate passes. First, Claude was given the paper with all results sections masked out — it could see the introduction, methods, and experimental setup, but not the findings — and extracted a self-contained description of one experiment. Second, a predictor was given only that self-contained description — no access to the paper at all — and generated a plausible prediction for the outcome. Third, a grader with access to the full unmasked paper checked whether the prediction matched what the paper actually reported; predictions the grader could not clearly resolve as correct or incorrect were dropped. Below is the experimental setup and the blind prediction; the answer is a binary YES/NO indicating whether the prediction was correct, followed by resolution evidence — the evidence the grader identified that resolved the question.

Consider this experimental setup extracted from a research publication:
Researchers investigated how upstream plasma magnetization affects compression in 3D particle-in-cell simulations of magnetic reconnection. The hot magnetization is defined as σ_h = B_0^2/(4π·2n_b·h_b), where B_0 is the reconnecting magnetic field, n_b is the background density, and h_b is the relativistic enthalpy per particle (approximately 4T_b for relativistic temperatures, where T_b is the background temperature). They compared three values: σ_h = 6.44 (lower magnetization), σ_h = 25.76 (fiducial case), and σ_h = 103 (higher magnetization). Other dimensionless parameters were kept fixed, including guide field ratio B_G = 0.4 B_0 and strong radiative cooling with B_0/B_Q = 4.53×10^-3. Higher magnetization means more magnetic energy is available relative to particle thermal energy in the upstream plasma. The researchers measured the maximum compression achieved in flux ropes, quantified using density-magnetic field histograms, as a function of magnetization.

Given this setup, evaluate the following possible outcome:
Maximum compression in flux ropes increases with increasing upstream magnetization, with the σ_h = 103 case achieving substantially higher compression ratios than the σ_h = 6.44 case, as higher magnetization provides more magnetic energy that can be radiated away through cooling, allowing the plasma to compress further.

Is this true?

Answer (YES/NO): NO